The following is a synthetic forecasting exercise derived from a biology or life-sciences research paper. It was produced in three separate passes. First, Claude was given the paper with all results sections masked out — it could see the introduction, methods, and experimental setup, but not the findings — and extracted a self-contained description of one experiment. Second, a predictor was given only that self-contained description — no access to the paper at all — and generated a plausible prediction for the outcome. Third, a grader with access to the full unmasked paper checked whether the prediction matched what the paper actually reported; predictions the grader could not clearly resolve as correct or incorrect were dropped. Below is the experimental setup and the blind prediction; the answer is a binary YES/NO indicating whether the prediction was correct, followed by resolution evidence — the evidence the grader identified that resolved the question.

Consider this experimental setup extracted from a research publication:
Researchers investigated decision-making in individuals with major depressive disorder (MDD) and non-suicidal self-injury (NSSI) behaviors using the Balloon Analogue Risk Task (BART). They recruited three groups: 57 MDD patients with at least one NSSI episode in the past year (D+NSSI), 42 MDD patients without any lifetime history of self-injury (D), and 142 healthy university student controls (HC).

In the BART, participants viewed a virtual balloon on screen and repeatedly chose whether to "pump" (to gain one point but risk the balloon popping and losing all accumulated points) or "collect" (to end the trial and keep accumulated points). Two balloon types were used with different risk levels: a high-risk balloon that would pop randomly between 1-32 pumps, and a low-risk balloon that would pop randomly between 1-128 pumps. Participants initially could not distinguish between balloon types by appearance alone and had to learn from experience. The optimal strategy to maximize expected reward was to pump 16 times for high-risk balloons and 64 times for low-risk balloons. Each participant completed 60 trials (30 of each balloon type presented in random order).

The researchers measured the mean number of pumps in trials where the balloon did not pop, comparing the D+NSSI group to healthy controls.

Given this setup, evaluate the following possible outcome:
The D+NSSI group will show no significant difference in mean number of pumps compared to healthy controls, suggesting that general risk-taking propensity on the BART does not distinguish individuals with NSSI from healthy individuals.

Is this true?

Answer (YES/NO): NO